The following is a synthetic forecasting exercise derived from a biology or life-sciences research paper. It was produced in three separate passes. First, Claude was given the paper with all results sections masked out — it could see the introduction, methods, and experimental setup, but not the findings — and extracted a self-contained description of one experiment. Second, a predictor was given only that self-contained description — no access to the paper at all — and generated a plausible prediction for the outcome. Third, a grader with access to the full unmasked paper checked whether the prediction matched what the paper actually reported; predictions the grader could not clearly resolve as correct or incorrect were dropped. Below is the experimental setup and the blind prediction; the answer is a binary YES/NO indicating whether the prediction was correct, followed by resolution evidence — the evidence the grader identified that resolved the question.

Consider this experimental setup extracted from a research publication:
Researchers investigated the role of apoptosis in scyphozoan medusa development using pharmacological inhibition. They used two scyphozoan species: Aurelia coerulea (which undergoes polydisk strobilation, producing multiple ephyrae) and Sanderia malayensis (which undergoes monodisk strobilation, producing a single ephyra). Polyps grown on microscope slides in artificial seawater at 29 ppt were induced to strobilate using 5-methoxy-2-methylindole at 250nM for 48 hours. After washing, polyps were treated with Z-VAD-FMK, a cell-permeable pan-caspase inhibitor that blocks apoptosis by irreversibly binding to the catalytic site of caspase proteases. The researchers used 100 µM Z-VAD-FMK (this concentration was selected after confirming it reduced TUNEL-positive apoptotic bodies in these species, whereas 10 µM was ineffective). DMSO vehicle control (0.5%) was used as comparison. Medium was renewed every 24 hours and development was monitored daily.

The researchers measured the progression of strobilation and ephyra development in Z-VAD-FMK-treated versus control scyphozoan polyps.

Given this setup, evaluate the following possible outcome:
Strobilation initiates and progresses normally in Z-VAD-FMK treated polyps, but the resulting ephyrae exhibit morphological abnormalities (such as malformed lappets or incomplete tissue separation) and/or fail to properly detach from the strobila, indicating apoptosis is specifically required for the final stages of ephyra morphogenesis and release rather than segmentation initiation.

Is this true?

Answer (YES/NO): NO